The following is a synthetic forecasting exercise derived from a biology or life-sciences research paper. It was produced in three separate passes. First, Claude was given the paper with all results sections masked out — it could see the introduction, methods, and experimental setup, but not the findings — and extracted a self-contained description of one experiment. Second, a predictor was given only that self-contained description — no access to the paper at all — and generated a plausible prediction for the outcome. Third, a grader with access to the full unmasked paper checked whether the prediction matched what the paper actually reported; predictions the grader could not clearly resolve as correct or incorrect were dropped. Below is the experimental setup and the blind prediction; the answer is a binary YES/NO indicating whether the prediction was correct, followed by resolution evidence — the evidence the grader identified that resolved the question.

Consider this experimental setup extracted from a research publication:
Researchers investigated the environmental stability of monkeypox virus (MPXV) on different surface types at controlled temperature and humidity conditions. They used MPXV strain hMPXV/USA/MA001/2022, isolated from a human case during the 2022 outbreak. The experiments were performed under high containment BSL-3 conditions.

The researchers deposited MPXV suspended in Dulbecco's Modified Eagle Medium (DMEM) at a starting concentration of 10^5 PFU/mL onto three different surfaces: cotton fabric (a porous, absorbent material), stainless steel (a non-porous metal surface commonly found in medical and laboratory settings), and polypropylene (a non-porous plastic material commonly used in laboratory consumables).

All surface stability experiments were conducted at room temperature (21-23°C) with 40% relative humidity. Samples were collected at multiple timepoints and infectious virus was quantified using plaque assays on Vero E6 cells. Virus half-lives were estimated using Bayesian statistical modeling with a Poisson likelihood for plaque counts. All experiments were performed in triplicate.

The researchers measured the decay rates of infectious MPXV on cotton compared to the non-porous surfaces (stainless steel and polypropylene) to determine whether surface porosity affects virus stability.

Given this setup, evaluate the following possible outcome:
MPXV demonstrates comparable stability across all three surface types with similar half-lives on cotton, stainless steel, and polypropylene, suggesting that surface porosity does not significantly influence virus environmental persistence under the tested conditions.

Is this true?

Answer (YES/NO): NO